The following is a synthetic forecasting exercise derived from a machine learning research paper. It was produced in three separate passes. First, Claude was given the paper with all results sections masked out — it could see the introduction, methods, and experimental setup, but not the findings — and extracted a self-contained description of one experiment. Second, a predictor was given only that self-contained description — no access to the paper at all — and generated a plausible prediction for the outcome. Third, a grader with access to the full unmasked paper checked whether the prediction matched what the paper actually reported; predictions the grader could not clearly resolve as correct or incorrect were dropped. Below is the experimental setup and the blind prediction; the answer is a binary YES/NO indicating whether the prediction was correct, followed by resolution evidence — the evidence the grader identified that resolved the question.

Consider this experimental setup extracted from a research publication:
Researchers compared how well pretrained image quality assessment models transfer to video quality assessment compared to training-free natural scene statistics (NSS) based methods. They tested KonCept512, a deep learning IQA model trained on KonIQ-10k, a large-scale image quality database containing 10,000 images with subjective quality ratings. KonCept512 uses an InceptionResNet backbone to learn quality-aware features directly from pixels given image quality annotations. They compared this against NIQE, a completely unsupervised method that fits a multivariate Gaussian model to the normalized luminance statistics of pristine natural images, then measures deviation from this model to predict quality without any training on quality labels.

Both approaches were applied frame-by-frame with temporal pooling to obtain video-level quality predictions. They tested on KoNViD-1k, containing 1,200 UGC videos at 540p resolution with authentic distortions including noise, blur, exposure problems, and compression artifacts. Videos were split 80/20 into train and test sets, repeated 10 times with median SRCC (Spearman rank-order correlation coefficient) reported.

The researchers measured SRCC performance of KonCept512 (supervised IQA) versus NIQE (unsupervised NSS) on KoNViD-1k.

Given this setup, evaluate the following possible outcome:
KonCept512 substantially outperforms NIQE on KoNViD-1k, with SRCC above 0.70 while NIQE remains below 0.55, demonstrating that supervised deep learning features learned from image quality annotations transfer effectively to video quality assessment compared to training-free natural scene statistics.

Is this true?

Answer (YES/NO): YES